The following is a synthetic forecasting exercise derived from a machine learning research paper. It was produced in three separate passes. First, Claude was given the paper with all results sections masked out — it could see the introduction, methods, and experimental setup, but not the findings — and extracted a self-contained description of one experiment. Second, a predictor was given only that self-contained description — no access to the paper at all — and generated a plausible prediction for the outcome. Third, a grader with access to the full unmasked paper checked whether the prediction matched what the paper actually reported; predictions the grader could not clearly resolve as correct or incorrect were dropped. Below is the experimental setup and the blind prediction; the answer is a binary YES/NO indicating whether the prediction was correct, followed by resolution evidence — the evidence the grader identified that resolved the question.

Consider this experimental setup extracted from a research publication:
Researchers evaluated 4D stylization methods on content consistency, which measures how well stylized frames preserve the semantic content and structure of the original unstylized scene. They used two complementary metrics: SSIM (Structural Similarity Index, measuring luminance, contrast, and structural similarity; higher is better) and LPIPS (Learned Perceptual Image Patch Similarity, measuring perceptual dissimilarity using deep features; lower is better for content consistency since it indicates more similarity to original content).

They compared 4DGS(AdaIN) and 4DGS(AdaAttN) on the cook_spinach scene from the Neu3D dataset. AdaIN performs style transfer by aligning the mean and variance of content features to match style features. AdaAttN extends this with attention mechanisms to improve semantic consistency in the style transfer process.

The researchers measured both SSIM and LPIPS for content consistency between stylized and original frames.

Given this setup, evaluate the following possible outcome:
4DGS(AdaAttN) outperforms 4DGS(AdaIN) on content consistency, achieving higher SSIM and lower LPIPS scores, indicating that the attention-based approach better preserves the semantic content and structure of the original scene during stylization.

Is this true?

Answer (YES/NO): YES